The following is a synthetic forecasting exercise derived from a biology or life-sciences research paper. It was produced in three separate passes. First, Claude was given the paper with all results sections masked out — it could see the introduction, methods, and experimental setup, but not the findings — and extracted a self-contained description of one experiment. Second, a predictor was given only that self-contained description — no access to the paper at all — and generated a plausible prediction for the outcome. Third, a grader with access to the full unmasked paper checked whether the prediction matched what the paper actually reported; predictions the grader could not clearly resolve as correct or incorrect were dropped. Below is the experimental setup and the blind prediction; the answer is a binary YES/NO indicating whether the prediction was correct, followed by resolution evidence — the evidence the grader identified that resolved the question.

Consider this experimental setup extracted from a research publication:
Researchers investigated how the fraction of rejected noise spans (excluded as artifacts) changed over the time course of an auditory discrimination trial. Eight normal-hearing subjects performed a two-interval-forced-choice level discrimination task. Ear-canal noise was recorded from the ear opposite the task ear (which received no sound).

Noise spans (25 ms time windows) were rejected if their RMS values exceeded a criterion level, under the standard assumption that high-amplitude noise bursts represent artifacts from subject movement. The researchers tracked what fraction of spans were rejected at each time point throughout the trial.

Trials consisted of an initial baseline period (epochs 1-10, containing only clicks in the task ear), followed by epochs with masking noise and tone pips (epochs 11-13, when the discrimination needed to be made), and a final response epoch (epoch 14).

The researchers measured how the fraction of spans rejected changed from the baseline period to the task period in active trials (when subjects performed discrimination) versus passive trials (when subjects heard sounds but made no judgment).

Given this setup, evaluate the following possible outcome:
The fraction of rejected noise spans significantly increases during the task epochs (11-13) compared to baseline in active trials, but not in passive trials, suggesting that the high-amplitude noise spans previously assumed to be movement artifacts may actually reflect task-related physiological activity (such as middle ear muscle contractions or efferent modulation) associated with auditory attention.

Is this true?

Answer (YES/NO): NO